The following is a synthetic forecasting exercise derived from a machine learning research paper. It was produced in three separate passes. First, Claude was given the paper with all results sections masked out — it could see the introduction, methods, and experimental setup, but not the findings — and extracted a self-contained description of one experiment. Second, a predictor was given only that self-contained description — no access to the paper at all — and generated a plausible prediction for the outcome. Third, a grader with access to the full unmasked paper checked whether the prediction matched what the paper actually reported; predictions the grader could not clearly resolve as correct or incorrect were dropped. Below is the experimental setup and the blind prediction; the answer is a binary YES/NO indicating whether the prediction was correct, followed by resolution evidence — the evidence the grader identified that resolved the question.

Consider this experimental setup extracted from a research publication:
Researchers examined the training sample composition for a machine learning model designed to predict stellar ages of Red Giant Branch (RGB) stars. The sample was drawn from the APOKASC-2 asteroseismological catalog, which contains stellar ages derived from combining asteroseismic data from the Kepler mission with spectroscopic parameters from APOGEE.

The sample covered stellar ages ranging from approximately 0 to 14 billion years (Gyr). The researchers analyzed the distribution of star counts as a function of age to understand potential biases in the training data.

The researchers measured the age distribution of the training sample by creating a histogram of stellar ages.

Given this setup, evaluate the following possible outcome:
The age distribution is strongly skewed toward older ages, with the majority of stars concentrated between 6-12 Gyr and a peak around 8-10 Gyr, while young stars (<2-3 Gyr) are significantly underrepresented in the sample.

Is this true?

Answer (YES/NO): NO